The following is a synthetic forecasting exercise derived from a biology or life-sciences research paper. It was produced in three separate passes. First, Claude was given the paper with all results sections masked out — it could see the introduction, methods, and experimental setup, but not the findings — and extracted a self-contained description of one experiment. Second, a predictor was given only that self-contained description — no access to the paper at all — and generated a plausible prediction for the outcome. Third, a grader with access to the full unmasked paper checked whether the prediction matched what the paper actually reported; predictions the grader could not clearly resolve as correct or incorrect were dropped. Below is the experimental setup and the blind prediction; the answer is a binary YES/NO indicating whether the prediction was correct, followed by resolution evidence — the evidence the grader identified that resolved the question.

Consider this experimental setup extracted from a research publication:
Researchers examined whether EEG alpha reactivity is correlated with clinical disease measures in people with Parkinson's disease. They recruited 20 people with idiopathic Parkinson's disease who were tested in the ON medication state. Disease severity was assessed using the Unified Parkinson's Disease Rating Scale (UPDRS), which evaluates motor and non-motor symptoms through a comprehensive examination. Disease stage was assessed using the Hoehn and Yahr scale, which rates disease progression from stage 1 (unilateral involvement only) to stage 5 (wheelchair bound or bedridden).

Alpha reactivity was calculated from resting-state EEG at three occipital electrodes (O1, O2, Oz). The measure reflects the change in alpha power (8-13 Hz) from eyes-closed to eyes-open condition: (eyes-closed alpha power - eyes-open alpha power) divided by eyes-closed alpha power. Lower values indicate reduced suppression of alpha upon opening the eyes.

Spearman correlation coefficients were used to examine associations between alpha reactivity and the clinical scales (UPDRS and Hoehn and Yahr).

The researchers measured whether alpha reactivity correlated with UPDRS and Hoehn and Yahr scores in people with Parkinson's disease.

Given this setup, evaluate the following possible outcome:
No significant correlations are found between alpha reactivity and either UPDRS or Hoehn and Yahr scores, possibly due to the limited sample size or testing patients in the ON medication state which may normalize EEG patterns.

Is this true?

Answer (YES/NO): YES